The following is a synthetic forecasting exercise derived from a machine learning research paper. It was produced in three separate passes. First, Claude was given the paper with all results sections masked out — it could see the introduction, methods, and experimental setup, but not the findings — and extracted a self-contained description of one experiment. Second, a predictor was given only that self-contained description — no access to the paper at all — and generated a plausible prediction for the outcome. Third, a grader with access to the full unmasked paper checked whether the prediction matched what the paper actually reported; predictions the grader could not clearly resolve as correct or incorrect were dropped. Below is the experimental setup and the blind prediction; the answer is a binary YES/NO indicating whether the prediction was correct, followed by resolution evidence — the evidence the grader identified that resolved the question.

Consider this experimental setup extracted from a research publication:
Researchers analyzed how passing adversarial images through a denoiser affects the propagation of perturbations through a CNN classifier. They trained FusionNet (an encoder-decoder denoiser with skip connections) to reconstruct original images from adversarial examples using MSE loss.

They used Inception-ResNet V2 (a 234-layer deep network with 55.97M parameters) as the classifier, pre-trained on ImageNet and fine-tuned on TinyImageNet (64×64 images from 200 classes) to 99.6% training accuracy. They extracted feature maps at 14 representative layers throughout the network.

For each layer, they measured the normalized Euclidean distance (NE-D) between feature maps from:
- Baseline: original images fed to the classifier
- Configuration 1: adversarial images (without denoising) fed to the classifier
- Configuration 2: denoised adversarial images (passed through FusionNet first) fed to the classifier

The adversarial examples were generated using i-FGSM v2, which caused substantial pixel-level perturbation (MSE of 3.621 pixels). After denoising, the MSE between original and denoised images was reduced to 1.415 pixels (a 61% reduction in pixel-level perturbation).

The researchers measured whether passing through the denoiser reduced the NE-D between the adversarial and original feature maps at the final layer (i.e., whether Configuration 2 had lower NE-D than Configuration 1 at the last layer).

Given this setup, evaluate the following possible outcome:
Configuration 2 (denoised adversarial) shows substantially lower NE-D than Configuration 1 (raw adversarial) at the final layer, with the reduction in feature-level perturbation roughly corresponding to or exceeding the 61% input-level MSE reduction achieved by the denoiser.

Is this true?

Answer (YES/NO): NO